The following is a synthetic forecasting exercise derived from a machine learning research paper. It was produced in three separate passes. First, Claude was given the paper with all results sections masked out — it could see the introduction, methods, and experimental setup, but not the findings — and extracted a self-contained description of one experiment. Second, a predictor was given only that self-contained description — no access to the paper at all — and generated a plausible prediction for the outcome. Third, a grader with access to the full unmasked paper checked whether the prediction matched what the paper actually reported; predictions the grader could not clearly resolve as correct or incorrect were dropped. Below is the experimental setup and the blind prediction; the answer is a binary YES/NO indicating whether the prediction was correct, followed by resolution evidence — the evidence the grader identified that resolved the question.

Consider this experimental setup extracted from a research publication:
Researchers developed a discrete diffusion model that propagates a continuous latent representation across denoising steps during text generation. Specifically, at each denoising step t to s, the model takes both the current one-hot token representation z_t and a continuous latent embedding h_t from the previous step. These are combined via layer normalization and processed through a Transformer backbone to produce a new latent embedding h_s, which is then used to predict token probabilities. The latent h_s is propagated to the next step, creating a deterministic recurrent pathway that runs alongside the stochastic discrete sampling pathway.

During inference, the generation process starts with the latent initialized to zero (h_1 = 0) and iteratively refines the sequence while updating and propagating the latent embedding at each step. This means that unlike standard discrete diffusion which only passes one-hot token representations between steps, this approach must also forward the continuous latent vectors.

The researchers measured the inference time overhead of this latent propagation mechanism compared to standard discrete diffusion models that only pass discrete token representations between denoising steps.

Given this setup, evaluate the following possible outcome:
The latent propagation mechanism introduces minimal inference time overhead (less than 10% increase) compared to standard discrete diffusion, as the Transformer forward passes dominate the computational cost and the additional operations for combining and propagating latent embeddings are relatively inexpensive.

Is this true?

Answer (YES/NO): YES